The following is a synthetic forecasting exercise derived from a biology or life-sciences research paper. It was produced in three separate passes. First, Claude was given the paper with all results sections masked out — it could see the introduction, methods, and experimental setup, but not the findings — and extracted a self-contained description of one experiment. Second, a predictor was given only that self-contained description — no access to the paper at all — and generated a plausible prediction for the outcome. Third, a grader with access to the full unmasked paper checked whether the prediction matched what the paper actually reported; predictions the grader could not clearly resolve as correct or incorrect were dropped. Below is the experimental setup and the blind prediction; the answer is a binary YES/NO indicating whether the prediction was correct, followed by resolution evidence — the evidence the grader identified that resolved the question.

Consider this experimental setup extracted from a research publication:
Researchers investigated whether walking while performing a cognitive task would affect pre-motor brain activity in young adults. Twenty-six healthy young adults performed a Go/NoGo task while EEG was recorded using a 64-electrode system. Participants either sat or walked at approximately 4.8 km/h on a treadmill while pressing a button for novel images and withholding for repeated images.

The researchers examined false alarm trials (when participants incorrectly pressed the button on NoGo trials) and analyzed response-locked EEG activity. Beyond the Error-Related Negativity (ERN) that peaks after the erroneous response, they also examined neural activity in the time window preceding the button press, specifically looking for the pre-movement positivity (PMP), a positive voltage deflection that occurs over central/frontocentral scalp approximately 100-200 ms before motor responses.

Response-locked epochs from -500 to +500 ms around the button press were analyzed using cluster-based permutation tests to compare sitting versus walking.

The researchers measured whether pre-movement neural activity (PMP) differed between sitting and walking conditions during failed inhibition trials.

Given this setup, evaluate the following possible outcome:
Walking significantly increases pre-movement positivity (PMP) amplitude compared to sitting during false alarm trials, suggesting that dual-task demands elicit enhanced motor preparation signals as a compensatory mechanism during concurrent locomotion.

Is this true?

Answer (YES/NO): NO